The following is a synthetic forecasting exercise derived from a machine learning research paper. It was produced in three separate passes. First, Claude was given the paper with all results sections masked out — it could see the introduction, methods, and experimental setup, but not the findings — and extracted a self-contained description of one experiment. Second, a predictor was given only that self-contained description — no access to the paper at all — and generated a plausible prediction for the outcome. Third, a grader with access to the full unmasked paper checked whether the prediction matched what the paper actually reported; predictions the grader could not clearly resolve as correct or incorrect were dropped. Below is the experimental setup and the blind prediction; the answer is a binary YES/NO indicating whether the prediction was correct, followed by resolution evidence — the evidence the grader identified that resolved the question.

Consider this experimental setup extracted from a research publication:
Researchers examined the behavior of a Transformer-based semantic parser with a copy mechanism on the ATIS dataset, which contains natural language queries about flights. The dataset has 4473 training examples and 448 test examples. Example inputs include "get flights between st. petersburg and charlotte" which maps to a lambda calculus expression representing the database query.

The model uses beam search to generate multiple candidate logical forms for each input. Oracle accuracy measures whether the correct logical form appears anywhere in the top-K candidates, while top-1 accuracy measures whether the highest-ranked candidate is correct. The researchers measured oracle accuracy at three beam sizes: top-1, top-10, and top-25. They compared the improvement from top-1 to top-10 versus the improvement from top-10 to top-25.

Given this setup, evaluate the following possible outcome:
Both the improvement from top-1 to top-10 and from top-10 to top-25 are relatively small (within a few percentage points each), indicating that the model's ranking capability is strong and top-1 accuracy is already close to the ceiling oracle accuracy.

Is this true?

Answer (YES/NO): NO